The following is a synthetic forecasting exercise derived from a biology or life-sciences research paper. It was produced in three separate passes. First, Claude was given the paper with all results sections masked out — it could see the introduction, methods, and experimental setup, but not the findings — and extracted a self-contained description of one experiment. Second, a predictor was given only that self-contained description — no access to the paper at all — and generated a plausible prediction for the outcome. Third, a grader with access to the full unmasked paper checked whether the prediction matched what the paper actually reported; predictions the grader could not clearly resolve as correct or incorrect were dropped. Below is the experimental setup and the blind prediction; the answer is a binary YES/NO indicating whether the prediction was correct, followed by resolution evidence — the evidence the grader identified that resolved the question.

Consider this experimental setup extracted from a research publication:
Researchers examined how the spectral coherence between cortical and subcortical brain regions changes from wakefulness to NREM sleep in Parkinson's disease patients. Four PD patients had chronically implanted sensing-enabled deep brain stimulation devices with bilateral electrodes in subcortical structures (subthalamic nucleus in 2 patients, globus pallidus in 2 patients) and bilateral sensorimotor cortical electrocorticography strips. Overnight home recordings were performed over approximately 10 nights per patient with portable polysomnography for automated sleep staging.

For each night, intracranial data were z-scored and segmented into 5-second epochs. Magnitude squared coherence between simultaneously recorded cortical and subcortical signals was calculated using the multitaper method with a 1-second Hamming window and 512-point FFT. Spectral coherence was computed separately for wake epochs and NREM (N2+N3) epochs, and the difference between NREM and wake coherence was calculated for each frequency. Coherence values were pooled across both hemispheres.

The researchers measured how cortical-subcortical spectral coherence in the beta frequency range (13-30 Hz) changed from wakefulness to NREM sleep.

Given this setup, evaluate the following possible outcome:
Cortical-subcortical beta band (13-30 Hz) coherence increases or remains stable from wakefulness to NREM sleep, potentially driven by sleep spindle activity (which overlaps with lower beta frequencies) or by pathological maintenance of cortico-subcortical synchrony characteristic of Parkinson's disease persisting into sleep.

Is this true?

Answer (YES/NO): NO